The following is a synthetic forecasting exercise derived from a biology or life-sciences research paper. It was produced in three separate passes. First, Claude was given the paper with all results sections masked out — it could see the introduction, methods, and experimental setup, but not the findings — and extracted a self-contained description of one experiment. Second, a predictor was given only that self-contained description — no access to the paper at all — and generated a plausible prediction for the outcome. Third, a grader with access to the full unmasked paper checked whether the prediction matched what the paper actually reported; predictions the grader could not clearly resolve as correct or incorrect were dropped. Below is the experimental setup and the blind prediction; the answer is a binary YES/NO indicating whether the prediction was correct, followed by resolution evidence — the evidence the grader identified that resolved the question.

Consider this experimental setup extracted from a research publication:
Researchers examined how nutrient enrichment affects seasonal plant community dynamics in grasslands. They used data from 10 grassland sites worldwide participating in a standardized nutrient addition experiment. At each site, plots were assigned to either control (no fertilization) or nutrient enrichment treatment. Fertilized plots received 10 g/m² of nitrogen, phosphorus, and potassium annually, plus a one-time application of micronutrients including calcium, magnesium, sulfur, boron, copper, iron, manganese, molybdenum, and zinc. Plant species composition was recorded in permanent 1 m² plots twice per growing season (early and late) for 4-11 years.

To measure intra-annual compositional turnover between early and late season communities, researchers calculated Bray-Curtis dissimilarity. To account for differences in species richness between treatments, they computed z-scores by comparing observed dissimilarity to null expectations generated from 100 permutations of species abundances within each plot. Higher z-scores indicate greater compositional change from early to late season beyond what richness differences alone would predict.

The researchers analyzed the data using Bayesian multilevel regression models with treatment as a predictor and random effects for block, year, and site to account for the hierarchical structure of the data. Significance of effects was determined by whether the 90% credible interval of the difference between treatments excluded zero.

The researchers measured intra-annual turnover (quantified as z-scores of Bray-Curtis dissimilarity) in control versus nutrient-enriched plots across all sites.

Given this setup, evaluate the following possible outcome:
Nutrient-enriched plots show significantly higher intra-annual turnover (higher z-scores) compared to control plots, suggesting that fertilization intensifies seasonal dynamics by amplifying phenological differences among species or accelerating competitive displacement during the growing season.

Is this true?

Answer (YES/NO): YES